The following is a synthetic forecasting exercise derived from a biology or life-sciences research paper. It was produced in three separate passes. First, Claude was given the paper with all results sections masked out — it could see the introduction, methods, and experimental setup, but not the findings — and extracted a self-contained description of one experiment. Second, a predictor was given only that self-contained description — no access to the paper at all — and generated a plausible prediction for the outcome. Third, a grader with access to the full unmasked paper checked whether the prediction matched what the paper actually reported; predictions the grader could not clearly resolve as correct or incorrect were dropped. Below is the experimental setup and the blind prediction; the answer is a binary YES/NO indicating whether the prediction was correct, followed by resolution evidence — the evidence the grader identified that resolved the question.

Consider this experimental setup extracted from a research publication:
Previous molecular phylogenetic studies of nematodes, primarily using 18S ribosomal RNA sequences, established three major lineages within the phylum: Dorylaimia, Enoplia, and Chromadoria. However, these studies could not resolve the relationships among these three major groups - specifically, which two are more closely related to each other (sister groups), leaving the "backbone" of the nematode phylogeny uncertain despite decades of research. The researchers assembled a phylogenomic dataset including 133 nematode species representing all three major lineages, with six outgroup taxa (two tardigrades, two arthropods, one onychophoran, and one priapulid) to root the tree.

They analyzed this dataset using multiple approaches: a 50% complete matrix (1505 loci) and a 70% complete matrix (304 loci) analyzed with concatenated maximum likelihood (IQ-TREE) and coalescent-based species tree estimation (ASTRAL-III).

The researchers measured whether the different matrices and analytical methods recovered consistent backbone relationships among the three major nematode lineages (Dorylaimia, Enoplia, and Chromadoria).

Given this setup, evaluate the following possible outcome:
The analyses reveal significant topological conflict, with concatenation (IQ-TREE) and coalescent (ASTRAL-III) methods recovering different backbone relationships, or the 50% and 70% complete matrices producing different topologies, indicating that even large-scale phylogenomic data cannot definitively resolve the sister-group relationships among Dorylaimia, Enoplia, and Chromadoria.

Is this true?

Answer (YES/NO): NO